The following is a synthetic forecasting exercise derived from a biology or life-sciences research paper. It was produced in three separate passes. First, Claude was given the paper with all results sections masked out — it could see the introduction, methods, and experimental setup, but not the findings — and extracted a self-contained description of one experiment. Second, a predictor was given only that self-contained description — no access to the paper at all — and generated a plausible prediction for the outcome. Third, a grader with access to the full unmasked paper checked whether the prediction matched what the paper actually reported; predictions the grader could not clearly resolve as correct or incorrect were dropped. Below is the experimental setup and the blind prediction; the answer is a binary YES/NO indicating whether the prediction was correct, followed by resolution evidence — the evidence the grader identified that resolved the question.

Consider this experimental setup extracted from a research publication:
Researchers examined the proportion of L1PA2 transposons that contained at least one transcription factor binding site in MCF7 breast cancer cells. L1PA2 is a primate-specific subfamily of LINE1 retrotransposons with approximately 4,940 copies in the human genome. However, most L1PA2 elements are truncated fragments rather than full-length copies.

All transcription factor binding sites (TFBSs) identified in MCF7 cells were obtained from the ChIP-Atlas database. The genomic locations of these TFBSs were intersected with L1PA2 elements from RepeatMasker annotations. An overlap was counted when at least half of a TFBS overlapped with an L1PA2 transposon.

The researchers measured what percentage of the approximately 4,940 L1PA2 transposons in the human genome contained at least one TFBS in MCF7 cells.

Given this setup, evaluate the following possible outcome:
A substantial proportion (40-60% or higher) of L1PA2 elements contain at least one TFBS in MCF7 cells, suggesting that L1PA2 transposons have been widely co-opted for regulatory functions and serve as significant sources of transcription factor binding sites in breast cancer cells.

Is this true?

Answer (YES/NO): NO